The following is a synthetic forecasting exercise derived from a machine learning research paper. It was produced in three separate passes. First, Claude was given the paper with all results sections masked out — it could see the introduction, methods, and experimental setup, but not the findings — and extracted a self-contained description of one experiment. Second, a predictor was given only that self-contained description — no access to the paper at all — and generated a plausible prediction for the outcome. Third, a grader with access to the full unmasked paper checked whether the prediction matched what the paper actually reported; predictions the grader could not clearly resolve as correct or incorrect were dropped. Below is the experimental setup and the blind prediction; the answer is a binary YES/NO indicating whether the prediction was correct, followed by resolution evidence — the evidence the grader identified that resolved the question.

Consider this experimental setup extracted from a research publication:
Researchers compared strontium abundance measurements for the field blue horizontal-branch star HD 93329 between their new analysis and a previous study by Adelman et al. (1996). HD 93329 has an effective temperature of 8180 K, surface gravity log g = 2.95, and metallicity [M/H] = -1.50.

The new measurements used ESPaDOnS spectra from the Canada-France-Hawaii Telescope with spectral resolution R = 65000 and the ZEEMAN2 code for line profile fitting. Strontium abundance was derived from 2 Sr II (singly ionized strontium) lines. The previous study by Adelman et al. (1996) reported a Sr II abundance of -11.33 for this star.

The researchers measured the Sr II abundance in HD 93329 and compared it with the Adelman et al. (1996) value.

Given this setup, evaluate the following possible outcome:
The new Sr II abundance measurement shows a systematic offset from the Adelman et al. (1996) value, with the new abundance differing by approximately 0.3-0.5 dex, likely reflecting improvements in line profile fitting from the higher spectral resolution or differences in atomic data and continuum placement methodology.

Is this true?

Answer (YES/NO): NO